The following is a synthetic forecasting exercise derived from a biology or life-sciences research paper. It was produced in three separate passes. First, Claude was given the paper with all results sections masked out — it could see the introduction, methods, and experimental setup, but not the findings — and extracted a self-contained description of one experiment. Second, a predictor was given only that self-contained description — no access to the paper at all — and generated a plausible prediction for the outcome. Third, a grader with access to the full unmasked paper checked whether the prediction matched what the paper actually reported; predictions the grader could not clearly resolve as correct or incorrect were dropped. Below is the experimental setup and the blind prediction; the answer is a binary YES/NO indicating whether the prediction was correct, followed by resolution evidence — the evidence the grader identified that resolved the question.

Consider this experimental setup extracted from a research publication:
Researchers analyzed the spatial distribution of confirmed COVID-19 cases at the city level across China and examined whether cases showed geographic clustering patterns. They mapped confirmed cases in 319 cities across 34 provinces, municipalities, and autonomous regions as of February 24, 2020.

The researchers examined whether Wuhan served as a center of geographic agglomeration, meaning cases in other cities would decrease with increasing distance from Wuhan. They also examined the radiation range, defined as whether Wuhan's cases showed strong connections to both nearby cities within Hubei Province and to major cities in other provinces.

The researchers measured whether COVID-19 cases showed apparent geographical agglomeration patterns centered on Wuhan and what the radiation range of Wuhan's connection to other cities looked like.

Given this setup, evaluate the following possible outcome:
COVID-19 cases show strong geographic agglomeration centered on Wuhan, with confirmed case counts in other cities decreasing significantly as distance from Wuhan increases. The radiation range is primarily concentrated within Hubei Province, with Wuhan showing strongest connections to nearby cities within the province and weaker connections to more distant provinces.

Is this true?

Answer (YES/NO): NO